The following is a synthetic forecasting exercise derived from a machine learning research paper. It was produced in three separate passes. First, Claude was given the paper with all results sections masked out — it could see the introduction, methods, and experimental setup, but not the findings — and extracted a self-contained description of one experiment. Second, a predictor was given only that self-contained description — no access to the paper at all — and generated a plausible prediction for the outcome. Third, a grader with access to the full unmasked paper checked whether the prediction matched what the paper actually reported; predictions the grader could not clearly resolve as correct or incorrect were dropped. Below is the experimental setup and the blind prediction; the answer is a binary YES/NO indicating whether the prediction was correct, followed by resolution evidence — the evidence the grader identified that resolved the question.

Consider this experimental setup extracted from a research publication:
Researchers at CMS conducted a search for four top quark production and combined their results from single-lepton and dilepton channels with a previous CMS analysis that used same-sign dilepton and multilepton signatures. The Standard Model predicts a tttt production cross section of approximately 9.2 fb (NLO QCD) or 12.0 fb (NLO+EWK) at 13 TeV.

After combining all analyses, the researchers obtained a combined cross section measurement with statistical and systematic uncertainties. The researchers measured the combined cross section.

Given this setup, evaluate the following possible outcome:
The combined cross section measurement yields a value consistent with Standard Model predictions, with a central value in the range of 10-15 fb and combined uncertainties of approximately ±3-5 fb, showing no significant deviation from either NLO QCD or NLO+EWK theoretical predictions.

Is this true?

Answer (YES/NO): NO